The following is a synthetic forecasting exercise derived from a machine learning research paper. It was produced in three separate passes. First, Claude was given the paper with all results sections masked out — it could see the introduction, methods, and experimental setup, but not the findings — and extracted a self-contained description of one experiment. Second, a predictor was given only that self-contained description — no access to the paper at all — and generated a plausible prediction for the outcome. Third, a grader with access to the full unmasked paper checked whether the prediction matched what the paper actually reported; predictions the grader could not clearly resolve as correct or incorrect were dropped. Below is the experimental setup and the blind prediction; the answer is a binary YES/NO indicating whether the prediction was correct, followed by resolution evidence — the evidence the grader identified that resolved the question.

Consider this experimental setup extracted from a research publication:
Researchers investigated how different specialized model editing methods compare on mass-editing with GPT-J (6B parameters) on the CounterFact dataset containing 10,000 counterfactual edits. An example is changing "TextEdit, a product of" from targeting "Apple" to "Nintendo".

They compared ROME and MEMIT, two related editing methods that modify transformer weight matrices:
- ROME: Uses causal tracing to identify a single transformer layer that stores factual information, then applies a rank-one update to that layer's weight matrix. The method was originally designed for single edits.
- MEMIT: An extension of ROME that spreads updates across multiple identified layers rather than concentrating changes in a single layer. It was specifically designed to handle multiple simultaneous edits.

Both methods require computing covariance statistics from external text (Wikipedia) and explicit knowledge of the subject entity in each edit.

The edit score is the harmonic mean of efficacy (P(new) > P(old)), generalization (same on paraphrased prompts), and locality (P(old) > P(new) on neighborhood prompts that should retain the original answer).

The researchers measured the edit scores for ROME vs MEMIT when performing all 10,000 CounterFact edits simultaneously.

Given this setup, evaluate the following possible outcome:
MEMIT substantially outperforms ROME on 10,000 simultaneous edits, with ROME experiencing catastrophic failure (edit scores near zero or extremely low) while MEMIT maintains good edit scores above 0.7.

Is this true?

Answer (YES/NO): NO